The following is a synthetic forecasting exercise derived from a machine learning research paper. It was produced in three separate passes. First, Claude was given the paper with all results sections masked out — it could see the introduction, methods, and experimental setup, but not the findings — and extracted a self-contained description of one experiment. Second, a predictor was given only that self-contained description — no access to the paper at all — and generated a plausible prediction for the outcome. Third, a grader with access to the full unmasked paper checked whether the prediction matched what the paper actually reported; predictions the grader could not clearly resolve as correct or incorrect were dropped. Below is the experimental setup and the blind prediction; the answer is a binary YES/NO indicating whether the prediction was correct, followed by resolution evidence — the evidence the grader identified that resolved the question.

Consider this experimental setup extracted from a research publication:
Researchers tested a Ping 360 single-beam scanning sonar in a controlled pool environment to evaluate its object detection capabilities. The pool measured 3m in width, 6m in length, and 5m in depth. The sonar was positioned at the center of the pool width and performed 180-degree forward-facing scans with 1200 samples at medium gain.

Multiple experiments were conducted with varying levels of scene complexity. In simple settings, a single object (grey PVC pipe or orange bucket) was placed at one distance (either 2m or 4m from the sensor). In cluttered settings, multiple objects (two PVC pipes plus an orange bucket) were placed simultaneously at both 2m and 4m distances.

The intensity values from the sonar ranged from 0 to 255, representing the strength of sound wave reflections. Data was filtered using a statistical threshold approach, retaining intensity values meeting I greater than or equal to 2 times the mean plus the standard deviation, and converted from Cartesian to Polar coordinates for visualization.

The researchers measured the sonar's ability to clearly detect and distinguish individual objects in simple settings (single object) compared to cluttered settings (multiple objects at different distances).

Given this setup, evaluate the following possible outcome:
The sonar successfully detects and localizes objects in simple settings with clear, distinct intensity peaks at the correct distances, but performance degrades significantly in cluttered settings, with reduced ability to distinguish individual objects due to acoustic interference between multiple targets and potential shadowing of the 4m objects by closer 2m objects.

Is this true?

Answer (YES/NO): YES